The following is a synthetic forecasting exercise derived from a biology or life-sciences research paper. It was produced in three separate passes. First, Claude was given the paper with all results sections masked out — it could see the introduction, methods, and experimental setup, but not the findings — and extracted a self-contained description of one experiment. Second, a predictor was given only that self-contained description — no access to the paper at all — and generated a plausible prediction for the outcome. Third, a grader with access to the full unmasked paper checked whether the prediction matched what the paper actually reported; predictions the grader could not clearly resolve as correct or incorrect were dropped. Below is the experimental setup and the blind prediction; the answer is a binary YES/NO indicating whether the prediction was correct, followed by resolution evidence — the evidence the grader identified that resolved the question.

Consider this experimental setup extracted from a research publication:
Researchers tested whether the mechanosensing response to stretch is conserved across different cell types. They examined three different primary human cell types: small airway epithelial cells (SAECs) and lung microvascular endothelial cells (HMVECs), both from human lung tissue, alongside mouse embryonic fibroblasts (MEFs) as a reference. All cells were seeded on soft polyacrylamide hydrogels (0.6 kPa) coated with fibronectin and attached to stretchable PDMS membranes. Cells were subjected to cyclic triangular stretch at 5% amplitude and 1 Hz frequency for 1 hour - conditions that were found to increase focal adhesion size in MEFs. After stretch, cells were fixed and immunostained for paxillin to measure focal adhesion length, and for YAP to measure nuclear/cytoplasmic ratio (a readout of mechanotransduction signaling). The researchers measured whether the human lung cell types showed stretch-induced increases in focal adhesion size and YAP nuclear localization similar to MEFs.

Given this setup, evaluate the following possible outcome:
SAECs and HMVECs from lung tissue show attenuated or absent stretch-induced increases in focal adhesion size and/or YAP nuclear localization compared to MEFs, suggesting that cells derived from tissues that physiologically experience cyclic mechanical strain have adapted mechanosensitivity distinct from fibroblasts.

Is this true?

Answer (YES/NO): NO